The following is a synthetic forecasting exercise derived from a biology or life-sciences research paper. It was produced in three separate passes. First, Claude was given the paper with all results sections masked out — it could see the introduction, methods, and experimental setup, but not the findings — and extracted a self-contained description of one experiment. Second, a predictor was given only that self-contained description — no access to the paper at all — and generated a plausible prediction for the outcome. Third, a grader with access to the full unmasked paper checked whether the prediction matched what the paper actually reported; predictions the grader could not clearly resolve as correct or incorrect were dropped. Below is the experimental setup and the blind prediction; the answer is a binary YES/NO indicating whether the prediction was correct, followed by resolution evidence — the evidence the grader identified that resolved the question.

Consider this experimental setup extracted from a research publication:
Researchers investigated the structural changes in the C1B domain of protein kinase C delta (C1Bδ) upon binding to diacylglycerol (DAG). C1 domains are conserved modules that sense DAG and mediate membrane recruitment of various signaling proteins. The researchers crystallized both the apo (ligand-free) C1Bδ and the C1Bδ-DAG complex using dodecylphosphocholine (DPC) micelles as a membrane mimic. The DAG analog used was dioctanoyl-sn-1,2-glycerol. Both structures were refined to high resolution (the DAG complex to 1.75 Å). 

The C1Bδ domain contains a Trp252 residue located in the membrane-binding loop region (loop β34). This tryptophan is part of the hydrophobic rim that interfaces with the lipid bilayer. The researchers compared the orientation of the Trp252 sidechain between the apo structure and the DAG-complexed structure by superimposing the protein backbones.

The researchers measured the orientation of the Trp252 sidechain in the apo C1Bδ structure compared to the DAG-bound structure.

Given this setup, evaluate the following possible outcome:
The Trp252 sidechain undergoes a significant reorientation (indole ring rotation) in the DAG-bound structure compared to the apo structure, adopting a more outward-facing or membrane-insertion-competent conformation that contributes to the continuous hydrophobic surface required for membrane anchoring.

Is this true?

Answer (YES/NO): YES